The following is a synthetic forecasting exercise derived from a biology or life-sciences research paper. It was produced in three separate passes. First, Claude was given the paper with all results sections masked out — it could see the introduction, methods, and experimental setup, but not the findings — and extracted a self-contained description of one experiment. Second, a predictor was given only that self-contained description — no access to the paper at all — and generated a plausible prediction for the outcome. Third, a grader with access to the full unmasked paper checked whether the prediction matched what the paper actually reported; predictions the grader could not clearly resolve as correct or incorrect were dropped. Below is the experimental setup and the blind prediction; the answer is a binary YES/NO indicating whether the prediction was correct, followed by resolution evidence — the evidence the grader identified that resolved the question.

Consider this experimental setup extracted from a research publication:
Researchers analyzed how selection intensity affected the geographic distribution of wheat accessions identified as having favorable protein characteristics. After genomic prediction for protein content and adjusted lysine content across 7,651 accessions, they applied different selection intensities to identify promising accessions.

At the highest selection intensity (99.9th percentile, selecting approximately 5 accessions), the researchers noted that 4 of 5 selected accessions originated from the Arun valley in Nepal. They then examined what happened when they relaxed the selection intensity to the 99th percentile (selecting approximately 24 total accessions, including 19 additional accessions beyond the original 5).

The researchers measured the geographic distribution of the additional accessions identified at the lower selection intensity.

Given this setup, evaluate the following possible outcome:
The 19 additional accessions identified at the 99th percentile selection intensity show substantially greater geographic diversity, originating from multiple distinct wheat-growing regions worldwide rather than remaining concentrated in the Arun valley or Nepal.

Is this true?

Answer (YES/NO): NO